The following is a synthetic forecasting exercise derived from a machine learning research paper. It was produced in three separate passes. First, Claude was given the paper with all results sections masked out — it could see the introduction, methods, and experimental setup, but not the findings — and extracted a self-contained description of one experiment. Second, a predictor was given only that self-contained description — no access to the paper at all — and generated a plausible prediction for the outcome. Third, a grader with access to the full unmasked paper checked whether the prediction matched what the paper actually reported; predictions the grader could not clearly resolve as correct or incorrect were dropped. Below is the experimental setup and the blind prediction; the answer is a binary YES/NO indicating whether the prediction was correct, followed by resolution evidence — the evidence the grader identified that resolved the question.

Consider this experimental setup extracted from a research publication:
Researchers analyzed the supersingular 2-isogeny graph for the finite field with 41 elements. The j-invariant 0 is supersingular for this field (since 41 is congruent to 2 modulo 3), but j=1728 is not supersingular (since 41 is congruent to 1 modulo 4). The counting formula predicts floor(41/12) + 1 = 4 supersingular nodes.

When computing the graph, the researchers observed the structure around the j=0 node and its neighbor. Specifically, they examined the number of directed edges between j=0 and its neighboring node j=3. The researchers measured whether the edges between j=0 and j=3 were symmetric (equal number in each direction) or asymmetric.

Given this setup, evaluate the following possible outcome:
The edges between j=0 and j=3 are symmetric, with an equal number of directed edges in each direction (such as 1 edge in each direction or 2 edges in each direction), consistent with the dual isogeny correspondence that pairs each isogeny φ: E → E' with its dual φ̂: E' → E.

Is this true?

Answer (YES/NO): NO